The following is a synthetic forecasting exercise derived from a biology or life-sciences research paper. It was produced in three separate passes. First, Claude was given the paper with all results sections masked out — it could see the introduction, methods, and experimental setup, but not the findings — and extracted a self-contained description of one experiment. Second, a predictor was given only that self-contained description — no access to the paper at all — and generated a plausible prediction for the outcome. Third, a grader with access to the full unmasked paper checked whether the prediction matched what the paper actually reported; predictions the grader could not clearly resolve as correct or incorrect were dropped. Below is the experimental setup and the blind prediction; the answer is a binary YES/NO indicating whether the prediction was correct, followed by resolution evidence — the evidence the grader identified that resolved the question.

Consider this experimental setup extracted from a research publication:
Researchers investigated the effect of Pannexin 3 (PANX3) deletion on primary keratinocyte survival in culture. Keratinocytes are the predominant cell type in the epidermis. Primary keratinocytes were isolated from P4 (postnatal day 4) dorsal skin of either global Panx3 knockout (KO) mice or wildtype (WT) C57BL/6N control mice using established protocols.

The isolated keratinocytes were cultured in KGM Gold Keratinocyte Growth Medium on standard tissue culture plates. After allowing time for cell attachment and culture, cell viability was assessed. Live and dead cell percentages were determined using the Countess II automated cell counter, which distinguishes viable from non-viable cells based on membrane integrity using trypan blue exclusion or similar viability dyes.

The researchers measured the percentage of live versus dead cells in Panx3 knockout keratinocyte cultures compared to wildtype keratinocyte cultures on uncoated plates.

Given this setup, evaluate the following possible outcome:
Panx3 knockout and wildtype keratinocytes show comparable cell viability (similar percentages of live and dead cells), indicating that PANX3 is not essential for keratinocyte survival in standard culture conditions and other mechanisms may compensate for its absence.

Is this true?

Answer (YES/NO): YES